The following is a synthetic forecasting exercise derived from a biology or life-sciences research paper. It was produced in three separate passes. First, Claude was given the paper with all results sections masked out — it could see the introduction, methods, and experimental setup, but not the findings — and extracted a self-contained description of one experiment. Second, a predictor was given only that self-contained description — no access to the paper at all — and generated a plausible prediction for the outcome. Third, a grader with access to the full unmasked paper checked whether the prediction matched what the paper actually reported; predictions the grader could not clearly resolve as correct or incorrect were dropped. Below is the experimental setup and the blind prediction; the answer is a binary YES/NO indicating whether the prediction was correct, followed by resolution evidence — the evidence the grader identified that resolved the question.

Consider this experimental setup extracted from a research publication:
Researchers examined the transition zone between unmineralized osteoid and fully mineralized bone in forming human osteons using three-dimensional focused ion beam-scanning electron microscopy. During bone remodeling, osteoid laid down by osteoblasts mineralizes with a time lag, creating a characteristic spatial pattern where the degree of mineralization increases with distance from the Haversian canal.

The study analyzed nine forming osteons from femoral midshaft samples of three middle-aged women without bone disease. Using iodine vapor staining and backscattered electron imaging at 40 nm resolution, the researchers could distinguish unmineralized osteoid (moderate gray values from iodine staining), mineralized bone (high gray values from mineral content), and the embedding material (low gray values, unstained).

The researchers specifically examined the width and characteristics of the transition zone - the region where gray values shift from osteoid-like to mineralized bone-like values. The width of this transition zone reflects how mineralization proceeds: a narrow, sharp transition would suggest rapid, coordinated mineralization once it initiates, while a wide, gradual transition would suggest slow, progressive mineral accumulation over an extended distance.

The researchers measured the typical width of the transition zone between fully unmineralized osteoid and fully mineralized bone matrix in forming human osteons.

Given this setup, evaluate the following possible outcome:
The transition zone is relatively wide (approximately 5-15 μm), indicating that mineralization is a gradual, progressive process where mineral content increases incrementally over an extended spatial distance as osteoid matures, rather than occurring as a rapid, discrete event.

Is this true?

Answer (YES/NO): NO